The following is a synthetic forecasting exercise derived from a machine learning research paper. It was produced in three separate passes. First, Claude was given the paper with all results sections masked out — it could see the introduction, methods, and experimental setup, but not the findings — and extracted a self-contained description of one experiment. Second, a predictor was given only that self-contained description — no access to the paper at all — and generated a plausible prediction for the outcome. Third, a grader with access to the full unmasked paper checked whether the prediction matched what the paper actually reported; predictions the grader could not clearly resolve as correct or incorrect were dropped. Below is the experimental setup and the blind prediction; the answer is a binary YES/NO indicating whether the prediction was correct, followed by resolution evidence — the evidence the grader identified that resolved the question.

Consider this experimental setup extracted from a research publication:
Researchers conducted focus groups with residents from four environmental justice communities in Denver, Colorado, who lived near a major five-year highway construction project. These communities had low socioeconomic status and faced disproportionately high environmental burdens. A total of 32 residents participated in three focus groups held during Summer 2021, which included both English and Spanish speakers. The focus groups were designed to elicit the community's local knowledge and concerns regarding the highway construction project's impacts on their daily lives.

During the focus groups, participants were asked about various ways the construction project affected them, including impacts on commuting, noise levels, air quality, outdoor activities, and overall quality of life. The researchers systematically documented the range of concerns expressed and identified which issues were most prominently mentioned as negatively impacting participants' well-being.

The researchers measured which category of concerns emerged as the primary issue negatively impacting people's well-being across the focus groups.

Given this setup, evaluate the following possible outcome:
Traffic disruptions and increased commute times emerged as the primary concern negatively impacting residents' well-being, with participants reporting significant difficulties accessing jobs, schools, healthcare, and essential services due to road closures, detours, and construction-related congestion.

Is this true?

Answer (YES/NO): YES